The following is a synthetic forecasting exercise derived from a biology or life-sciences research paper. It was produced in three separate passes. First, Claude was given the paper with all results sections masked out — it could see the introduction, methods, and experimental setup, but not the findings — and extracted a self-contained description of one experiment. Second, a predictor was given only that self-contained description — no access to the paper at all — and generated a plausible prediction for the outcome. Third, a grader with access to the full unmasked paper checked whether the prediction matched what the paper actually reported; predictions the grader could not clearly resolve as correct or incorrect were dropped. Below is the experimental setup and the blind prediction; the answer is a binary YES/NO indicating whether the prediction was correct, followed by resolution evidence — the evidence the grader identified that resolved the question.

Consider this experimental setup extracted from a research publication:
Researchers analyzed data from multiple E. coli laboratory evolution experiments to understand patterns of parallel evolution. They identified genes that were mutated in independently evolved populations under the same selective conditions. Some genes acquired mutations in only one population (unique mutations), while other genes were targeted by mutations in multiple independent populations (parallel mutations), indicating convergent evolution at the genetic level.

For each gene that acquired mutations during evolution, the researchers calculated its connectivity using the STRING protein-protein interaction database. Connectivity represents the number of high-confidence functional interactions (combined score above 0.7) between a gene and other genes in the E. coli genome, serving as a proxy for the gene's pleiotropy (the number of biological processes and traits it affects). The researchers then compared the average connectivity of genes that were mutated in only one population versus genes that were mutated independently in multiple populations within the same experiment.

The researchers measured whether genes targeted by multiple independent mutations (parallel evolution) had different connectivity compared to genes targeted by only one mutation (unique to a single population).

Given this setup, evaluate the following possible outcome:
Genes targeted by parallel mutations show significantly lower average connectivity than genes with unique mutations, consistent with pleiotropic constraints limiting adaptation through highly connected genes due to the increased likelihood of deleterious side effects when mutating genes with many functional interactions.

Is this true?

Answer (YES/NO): NO